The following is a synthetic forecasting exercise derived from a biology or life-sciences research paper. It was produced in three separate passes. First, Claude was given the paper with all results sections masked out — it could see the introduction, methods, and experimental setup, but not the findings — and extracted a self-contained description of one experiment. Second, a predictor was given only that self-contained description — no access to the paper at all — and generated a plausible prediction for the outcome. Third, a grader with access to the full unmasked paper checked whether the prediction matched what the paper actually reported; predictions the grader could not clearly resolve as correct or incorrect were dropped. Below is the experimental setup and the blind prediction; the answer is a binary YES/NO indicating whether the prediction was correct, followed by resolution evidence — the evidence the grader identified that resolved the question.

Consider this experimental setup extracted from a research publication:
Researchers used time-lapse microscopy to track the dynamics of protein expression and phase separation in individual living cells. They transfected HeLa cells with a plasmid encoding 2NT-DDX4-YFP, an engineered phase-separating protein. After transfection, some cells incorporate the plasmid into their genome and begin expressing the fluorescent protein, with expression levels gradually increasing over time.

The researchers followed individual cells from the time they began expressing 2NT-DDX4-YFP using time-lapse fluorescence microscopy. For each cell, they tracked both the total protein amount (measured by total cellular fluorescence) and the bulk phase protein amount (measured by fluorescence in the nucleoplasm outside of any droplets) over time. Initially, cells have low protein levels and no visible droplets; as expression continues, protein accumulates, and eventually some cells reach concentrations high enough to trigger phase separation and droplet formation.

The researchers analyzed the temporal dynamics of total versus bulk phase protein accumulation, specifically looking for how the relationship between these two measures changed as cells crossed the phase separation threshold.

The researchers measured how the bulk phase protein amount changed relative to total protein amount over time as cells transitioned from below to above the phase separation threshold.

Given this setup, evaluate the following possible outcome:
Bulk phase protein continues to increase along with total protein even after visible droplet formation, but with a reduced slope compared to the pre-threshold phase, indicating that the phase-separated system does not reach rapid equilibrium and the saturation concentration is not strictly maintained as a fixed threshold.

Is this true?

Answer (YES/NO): NO